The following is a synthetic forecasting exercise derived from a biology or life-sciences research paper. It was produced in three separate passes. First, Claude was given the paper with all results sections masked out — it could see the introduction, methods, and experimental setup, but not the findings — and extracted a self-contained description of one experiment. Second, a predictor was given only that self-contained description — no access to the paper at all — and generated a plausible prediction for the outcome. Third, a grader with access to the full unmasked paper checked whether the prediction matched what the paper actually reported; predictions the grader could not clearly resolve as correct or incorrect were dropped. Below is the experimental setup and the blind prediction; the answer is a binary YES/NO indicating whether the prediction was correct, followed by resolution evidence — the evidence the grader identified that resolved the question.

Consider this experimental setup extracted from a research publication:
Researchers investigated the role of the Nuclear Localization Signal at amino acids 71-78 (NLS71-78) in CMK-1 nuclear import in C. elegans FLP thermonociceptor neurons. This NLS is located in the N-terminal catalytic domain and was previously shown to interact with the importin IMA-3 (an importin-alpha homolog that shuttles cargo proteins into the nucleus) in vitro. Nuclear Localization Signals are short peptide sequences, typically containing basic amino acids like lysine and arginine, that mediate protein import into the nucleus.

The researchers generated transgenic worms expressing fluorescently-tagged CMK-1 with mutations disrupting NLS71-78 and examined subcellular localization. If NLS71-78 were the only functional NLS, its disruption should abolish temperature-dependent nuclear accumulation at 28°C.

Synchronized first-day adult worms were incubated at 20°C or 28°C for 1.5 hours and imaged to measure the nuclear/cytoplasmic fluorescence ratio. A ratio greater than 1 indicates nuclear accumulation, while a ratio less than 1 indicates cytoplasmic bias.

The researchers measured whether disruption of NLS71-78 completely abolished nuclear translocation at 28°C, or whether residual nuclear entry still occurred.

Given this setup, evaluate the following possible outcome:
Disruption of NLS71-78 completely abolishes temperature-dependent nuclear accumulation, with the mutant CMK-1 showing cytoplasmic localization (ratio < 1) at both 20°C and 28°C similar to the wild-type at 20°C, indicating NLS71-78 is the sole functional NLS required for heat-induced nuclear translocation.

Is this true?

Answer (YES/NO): NO